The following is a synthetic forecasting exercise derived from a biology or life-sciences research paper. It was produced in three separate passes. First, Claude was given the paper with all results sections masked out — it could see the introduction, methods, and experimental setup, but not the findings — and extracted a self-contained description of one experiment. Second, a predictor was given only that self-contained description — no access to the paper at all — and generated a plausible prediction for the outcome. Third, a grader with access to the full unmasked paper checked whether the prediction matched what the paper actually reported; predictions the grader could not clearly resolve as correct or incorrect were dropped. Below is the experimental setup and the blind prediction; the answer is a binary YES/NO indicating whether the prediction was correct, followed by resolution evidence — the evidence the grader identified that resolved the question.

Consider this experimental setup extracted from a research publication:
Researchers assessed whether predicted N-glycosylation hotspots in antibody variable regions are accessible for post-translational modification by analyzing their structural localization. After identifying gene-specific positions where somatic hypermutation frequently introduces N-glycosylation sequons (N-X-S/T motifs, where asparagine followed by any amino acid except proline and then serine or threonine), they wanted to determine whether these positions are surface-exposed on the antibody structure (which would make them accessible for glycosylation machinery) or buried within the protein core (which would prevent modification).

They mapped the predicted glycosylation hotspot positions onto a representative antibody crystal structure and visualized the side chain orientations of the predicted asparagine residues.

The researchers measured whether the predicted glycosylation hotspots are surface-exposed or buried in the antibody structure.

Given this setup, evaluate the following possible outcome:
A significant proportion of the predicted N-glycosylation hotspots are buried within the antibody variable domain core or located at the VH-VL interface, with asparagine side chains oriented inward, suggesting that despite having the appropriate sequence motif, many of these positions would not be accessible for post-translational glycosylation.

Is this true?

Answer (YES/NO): NO